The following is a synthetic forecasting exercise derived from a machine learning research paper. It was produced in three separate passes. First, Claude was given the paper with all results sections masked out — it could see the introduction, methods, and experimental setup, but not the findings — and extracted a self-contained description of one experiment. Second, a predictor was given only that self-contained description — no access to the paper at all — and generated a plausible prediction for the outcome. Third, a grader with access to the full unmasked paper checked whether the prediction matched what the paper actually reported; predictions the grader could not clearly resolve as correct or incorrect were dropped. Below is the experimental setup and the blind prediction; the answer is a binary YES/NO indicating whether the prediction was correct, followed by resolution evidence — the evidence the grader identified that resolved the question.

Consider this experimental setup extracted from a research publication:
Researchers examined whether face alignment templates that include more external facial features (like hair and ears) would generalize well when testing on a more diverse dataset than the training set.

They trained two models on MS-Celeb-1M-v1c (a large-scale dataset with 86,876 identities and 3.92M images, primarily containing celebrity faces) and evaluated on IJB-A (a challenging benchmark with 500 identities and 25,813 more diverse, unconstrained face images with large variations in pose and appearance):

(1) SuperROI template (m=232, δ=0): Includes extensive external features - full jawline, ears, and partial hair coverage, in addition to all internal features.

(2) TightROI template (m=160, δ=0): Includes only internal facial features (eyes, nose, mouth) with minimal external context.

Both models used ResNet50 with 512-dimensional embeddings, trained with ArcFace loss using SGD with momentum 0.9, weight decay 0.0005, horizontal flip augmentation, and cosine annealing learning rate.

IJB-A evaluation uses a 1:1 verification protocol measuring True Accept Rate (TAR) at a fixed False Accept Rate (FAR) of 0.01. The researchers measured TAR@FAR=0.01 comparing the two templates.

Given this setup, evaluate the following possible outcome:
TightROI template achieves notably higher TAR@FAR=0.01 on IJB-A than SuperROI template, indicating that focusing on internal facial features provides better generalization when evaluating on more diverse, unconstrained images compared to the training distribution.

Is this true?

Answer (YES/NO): NO